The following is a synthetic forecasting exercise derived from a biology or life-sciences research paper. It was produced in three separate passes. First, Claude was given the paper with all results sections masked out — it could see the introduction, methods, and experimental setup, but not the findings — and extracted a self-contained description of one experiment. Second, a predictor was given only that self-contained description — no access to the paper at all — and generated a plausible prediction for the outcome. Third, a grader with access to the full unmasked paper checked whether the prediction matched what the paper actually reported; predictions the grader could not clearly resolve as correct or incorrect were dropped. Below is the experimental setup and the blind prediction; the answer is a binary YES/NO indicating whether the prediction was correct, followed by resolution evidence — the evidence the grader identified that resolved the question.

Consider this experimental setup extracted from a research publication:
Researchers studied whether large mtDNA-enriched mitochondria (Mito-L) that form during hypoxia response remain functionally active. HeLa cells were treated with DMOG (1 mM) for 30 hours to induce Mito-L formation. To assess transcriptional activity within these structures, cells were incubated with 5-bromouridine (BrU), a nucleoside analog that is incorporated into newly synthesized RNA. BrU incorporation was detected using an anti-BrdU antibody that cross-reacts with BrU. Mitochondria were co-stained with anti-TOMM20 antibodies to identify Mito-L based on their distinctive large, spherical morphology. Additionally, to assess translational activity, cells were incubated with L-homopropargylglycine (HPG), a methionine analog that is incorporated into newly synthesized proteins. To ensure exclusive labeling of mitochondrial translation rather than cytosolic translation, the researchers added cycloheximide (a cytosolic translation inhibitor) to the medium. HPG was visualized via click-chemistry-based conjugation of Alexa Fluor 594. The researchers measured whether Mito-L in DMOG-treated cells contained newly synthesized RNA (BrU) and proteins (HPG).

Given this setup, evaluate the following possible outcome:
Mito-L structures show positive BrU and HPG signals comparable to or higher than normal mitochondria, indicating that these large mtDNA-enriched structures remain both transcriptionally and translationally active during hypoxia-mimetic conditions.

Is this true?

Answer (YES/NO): YES